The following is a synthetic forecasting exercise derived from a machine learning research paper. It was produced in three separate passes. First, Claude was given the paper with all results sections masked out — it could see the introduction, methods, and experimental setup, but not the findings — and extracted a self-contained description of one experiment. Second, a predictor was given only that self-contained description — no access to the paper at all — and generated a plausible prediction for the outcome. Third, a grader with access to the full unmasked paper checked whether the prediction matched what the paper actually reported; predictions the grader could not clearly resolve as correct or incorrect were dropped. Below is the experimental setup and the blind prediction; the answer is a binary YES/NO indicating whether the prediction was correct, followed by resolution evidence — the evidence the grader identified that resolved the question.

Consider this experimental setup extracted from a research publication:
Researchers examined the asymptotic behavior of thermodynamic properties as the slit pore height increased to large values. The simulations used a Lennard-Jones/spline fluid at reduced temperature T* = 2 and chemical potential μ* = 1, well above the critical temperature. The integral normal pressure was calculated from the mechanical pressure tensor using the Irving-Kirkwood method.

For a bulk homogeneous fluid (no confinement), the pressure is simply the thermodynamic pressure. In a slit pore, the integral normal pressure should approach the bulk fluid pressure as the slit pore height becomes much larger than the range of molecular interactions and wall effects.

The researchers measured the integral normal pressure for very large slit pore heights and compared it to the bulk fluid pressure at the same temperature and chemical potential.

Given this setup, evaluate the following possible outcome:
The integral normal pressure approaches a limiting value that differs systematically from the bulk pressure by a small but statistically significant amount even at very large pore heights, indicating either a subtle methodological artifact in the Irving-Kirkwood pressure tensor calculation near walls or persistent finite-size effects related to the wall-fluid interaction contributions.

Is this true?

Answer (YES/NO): NO